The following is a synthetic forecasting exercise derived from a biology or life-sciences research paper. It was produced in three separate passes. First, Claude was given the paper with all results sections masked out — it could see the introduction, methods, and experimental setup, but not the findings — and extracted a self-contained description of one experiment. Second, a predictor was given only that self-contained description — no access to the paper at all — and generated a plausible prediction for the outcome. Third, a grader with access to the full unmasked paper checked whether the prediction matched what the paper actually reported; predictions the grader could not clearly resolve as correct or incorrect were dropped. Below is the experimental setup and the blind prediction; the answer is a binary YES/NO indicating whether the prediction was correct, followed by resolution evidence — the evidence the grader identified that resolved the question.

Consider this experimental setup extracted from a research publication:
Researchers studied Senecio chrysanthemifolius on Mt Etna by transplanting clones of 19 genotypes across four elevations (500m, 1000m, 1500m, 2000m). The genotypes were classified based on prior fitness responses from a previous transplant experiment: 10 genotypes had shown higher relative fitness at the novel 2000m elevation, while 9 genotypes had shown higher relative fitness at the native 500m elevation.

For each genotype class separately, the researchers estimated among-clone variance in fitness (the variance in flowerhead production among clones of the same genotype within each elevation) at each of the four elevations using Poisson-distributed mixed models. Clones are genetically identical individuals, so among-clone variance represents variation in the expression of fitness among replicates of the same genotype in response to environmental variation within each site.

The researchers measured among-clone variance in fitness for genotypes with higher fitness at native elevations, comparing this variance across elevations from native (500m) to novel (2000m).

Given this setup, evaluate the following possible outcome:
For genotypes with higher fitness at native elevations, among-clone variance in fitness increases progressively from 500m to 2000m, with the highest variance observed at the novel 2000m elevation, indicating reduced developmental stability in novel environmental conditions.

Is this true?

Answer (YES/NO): YES